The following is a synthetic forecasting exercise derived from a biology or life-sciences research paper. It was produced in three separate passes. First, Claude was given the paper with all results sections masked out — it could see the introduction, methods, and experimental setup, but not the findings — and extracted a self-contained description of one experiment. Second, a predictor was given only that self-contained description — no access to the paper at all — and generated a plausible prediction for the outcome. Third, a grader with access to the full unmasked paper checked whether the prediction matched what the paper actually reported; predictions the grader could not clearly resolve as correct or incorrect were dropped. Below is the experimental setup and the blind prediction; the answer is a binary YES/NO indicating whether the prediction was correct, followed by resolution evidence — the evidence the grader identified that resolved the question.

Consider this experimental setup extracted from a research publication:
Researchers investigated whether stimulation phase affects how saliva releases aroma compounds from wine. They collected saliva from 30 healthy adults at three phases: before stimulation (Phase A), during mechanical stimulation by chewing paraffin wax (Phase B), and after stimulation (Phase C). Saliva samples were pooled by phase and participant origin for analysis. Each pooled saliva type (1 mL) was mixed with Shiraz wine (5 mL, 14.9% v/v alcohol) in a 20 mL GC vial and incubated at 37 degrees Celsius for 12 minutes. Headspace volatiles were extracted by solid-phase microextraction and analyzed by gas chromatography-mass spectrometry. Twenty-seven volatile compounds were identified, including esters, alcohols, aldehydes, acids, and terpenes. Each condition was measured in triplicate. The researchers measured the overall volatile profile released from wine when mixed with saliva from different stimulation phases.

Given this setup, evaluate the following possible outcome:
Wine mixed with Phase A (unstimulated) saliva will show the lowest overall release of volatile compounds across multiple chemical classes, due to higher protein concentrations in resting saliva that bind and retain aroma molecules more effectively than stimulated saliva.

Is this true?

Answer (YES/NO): NO